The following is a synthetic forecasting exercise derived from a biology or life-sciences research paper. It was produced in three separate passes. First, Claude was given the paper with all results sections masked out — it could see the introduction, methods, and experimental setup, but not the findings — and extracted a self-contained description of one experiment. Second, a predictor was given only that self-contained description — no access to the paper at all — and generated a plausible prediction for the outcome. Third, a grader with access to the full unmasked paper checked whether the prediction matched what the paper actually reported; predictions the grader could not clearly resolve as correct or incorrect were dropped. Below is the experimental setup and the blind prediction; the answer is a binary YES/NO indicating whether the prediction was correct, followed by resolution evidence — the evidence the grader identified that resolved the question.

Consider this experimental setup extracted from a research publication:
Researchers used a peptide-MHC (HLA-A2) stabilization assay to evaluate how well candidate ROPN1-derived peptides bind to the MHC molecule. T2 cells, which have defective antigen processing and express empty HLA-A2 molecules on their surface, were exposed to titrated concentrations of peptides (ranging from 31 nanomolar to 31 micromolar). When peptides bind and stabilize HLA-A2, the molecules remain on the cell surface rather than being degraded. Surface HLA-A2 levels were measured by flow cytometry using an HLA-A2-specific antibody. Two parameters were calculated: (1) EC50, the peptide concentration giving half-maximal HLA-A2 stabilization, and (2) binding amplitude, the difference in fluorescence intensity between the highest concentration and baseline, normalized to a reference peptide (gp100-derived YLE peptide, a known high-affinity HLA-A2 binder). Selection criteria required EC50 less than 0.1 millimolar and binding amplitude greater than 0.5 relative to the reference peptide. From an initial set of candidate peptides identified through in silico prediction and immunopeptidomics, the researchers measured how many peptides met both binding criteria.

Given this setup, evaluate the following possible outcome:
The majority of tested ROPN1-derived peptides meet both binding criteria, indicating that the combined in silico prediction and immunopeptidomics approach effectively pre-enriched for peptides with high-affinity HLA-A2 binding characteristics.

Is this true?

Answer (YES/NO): YES